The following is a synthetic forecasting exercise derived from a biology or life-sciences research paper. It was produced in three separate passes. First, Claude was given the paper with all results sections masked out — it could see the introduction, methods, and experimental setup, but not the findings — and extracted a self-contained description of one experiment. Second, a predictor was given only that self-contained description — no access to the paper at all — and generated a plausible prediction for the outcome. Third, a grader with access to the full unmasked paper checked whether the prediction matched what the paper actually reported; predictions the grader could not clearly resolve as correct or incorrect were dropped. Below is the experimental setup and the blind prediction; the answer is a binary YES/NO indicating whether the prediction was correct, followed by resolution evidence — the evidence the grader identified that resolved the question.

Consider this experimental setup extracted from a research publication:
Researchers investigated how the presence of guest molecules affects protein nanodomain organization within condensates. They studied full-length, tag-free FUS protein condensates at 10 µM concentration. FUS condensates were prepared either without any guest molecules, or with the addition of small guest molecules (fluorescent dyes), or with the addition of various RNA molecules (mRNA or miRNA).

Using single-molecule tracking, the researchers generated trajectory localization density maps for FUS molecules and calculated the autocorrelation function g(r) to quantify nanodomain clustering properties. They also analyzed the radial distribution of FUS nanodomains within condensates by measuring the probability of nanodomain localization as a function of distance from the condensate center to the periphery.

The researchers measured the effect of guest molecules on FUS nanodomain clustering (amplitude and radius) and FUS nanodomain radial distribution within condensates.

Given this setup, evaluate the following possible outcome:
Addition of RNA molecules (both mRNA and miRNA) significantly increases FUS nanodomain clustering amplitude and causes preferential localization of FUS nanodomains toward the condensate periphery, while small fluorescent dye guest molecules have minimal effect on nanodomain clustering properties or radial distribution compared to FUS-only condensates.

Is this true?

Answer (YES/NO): NO